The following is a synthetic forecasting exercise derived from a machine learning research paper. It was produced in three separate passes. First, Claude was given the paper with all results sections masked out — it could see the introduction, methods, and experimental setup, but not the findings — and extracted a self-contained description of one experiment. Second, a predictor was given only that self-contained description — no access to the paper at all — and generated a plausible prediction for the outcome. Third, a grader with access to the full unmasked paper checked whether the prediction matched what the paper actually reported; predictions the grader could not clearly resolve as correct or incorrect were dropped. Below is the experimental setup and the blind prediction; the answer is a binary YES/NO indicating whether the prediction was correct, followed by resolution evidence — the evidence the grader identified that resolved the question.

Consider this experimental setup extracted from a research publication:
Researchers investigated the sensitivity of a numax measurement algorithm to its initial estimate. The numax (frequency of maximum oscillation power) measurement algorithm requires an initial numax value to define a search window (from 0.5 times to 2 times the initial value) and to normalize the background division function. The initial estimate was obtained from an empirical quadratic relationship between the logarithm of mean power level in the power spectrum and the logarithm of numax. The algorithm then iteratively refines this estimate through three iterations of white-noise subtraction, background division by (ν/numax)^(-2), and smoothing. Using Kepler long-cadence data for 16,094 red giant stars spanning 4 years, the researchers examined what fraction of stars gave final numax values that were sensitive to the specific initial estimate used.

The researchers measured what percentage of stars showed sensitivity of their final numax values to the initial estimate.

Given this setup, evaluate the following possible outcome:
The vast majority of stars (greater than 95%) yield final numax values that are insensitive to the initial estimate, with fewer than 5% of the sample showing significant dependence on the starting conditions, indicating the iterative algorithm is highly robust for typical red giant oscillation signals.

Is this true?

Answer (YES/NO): YES